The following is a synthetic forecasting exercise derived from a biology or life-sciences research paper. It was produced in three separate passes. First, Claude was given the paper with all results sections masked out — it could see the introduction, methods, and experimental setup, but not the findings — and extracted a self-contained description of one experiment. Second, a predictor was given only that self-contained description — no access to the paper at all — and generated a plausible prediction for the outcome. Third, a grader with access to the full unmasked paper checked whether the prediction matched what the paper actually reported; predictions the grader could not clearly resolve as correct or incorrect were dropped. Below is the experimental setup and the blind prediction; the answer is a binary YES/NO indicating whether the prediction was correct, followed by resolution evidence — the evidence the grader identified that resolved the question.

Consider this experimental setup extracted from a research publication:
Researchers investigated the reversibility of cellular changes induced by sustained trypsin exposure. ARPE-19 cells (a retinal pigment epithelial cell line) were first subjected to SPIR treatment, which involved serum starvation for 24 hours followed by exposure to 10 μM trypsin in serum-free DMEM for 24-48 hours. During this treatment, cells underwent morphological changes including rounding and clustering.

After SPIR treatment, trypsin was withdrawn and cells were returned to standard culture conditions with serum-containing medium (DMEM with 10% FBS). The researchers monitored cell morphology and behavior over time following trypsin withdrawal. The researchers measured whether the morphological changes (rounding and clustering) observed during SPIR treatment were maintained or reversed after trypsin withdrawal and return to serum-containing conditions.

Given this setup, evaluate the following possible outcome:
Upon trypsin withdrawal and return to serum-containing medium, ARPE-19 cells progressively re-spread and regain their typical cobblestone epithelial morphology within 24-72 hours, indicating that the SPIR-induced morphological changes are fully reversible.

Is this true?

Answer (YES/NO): YES